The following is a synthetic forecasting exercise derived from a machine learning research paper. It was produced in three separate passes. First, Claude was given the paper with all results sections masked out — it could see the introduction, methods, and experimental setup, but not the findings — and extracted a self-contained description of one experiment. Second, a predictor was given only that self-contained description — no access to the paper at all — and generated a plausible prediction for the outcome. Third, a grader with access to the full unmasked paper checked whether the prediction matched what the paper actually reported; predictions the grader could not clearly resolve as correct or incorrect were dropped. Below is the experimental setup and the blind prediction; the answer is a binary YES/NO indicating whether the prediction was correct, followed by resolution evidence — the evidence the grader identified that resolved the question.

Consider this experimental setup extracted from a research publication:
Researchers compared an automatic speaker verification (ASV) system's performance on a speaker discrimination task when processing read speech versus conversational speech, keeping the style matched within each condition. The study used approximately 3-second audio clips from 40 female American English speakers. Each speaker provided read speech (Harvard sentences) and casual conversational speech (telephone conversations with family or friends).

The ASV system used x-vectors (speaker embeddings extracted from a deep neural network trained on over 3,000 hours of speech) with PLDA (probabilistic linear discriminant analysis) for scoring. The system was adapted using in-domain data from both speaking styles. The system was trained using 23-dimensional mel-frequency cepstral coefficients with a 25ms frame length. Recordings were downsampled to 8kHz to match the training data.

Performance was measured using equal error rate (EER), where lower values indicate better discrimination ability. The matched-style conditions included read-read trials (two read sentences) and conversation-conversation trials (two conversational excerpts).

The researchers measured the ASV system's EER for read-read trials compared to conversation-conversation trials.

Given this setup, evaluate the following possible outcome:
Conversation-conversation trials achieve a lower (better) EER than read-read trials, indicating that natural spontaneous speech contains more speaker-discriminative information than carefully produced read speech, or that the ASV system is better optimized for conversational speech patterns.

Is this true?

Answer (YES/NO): NO